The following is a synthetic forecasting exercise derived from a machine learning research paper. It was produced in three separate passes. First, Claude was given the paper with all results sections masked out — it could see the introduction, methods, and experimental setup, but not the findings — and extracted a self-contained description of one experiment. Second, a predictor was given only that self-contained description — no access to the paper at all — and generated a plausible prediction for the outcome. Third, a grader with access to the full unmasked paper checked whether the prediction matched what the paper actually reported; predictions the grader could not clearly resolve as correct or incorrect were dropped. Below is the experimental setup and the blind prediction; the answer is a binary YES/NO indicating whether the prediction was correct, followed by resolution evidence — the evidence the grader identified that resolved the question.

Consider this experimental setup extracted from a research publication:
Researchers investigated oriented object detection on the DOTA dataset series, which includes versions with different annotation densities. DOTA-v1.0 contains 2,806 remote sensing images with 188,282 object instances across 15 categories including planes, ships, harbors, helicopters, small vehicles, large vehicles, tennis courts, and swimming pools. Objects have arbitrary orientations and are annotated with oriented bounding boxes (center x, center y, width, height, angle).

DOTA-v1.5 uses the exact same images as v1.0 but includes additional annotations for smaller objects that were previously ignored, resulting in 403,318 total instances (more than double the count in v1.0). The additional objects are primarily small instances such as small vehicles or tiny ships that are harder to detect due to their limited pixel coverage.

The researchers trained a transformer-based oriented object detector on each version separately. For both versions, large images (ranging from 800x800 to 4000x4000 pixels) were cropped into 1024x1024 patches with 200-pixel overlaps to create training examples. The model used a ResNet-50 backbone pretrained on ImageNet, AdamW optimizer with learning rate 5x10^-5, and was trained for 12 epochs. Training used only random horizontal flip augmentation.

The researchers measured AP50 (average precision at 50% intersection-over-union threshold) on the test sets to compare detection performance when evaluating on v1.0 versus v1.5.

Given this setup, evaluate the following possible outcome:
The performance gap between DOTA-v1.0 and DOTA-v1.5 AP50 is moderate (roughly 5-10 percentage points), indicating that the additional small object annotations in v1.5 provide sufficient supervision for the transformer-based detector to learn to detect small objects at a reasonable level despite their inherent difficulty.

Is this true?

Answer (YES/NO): YES